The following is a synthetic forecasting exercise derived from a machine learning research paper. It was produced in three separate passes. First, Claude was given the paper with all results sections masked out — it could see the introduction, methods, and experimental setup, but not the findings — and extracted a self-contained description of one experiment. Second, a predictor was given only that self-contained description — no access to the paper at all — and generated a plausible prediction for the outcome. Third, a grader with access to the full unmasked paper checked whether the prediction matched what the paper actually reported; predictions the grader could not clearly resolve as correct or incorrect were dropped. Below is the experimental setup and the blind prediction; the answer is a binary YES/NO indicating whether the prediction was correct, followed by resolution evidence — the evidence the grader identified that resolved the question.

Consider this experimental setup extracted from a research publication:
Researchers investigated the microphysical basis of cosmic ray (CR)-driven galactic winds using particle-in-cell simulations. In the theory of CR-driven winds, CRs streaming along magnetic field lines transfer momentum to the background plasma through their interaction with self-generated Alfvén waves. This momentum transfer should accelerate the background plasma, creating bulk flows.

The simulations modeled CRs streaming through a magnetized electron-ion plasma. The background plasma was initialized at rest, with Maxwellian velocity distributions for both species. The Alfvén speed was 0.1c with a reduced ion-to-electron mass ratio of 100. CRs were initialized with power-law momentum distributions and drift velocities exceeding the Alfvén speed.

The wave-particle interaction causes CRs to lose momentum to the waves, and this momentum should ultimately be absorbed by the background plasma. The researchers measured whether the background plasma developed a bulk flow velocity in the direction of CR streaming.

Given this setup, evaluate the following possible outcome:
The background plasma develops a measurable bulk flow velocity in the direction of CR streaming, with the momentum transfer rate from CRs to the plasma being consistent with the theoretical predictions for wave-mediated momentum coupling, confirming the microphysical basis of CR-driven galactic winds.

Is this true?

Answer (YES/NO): YES